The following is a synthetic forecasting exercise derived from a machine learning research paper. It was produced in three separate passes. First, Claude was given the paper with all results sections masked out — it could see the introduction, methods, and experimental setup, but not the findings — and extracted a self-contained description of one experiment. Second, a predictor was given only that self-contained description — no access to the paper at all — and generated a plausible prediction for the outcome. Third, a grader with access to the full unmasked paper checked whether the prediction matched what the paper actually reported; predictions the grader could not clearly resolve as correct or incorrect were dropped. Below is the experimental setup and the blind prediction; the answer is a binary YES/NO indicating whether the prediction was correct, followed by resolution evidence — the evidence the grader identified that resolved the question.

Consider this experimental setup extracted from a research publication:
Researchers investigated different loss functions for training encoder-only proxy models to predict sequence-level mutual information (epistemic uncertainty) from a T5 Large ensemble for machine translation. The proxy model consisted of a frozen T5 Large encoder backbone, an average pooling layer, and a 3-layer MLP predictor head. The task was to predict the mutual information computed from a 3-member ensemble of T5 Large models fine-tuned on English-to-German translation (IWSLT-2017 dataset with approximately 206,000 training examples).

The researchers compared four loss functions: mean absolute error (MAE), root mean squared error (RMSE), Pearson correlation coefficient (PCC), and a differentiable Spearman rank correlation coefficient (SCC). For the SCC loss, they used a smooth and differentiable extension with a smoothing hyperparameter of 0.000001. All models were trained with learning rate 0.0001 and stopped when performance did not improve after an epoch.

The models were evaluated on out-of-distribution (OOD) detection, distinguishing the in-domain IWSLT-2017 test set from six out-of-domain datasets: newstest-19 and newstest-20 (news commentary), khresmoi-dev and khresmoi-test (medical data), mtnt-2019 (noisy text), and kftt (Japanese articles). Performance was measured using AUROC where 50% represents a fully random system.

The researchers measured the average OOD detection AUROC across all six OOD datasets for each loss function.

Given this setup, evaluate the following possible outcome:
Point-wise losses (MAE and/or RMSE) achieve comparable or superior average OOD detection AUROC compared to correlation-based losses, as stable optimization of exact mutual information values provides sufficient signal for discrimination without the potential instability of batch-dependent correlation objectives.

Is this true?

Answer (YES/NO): NO